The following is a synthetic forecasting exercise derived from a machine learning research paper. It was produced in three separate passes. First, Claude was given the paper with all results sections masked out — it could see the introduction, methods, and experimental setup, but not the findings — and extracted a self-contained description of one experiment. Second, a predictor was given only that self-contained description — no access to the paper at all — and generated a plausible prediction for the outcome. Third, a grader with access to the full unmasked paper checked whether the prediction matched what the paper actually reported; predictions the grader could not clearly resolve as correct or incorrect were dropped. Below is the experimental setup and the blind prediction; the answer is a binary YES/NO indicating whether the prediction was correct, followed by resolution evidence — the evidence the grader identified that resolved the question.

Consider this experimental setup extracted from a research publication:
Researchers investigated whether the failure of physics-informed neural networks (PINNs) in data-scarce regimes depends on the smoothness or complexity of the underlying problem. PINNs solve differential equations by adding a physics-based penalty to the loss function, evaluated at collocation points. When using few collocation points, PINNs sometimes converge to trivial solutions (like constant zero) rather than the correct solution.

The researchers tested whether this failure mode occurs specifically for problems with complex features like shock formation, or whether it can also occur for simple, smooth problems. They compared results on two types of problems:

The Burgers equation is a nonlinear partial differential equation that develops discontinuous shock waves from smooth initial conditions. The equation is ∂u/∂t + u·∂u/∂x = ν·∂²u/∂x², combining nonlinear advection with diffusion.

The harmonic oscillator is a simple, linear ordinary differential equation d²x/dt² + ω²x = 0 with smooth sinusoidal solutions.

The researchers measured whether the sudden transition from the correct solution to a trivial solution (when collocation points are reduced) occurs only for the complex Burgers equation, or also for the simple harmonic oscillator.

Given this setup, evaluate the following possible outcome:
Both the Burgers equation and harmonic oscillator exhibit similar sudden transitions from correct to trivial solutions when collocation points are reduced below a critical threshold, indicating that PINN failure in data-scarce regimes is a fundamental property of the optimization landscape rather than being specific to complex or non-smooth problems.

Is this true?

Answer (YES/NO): YES